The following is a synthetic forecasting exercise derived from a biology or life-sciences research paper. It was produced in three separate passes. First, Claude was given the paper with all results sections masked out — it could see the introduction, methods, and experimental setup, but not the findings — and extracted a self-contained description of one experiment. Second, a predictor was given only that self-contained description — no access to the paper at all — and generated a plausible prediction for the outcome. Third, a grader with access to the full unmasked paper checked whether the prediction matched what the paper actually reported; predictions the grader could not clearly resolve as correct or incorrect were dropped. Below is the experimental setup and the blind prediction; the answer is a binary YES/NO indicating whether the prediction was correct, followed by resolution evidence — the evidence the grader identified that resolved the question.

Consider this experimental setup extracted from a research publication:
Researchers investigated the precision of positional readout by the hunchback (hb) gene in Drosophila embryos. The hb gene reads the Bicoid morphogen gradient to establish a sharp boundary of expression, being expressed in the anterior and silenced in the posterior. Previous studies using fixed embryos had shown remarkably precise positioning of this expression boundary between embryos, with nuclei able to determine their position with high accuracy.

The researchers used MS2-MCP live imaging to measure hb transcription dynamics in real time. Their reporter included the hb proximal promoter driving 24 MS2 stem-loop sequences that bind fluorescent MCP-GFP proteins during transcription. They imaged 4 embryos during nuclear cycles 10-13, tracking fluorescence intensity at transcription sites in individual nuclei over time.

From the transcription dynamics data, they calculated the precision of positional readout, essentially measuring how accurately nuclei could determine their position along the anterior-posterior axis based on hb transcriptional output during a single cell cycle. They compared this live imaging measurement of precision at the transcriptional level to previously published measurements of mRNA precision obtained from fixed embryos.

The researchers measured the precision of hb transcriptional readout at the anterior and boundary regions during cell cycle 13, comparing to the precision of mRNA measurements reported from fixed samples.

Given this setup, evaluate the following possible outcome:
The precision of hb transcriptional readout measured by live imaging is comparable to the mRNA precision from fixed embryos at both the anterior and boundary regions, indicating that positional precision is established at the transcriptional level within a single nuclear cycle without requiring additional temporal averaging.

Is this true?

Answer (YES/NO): NO